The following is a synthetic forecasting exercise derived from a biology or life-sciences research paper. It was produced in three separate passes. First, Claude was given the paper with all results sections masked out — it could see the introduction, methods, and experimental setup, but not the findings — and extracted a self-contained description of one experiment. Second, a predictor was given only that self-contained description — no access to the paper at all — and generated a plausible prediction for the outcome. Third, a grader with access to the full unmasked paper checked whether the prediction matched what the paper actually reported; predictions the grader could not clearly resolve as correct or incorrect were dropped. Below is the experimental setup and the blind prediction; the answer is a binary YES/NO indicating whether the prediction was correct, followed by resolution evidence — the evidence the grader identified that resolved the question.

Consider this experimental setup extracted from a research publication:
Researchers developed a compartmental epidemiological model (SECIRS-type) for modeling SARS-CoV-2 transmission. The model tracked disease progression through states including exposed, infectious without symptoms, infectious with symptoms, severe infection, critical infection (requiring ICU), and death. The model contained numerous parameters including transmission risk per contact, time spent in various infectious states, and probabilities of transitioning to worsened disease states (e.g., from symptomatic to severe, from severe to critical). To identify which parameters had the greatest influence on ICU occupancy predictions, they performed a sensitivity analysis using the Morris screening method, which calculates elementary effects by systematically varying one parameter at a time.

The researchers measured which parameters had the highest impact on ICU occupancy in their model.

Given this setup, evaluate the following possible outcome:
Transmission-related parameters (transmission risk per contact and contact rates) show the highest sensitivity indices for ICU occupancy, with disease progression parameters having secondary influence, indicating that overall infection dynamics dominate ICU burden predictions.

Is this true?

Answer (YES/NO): NO